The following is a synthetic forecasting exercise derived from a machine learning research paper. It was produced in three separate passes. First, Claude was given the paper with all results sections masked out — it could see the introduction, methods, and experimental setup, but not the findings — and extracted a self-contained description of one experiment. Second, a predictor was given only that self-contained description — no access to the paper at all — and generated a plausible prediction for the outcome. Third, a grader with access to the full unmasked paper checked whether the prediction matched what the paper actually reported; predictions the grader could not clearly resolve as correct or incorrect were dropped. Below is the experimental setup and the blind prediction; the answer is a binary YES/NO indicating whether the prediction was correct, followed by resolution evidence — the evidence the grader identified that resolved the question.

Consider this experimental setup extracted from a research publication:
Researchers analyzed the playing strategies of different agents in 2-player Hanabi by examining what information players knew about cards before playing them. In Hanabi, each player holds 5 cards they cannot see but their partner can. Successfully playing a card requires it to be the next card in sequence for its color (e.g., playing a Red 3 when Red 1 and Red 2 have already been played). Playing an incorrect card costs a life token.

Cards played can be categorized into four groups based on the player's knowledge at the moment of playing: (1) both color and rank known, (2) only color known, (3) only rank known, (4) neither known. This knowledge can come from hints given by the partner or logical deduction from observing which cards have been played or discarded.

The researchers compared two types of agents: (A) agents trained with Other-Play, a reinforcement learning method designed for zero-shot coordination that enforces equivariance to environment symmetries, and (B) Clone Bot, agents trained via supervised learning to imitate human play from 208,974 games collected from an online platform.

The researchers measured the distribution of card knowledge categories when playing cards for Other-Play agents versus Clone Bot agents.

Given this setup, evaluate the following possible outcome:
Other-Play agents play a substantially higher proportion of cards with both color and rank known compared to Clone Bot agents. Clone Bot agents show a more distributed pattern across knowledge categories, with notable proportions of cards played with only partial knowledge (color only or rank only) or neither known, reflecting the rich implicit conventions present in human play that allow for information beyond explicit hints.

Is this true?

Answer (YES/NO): NO